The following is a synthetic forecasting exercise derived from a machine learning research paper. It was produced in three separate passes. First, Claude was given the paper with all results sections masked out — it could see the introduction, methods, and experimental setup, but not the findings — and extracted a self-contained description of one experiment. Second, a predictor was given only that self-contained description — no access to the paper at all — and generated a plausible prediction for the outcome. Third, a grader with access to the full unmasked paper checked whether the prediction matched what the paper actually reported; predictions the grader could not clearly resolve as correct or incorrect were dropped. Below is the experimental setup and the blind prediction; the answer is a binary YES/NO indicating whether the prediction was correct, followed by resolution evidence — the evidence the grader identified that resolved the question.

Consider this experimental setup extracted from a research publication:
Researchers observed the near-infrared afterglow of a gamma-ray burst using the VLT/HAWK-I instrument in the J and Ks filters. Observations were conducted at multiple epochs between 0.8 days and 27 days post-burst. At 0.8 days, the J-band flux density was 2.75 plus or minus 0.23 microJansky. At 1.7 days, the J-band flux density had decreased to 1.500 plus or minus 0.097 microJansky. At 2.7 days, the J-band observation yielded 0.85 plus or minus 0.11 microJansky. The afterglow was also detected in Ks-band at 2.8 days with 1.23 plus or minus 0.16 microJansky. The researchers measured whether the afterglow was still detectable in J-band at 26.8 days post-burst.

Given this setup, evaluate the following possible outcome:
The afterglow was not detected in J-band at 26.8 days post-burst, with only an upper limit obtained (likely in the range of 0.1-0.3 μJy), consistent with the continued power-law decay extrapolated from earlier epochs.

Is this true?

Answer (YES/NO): NO